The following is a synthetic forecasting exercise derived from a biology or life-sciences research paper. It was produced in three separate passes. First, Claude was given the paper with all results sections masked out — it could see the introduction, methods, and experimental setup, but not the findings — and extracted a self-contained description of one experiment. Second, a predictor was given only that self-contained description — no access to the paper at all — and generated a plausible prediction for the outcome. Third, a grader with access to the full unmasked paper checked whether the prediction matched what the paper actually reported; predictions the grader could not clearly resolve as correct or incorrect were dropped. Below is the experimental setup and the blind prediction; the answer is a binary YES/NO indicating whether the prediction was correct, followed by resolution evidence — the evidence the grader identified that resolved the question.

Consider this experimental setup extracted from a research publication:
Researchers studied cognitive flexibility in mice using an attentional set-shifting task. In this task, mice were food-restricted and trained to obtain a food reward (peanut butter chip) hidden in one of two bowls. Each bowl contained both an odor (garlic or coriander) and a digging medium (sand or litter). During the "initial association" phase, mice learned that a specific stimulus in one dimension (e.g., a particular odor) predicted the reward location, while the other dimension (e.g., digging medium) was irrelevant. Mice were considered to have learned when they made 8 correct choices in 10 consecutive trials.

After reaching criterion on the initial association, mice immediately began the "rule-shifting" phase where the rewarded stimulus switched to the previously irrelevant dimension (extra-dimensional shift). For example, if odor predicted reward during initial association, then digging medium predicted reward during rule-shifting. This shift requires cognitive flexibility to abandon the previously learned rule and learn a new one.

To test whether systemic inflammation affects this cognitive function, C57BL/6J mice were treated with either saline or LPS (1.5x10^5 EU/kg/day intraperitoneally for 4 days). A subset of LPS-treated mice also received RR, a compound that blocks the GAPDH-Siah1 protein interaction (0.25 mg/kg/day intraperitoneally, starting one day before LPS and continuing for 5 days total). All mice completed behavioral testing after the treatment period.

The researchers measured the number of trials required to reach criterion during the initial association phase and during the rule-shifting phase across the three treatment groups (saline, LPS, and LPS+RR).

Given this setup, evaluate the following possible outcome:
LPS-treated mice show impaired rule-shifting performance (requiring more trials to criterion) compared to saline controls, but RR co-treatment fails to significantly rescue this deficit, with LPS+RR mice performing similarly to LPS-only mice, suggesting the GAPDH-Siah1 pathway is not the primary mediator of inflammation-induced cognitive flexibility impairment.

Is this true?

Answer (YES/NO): NO